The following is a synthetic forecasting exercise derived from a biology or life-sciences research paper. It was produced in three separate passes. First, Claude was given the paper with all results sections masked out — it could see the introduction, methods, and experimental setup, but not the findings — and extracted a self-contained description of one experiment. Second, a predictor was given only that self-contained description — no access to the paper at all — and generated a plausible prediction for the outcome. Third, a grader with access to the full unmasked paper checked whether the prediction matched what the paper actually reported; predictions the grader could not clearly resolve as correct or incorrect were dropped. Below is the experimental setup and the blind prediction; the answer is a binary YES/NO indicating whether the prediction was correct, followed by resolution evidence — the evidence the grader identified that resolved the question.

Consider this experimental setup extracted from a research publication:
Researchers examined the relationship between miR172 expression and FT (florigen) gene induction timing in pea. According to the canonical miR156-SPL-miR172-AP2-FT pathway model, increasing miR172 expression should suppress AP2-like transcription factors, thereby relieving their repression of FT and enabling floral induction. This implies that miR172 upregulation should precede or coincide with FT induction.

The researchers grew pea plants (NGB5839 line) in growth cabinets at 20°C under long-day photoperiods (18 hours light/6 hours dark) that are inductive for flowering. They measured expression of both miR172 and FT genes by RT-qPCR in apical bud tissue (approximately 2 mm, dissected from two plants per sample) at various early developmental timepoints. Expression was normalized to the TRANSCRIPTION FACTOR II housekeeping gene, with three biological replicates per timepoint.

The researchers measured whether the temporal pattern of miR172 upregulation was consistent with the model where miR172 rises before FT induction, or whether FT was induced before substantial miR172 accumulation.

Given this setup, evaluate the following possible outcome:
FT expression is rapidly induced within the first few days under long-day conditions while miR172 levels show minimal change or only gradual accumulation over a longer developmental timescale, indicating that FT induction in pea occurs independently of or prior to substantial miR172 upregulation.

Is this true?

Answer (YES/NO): NO